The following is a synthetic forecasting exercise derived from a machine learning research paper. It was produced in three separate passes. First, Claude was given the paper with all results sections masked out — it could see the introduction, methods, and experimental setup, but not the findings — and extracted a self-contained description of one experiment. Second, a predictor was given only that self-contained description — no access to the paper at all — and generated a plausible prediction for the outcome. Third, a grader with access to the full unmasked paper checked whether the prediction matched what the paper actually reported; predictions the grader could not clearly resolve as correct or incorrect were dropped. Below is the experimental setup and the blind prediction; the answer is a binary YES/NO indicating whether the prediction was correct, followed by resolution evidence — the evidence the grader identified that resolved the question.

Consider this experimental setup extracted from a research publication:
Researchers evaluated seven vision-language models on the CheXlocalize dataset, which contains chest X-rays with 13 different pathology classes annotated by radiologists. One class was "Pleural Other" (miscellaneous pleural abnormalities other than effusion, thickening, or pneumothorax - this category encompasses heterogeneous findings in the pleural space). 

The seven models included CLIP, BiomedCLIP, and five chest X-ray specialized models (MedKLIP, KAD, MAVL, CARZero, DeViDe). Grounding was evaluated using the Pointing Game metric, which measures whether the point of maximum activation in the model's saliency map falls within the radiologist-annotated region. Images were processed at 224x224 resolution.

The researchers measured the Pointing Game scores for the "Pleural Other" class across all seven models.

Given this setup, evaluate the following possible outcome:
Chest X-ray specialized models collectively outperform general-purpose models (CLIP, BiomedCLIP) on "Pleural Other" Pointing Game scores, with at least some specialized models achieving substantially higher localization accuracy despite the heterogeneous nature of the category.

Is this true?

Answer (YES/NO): NO